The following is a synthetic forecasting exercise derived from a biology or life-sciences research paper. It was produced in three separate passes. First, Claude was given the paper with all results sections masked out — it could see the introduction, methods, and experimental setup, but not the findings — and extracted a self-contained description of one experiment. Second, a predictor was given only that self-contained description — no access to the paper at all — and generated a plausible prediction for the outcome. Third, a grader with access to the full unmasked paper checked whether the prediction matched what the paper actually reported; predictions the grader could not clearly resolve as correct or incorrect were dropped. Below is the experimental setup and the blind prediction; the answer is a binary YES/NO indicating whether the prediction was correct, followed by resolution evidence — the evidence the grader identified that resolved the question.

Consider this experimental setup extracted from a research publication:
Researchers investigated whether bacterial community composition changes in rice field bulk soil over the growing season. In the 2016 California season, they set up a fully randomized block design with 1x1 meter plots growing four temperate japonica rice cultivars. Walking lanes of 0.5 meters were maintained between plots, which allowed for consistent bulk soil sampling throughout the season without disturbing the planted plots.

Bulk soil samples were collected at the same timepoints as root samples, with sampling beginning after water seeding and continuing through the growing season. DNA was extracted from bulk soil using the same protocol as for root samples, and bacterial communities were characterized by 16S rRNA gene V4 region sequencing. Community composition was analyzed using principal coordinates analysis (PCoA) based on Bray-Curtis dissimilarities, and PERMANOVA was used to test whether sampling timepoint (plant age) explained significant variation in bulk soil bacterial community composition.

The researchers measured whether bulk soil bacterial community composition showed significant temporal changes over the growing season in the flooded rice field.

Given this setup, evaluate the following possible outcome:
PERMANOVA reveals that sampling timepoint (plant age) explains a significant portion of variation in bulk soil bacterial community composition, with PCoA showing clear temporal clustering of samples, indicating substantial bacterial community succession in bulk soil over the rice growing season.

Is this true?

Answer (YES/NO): NO